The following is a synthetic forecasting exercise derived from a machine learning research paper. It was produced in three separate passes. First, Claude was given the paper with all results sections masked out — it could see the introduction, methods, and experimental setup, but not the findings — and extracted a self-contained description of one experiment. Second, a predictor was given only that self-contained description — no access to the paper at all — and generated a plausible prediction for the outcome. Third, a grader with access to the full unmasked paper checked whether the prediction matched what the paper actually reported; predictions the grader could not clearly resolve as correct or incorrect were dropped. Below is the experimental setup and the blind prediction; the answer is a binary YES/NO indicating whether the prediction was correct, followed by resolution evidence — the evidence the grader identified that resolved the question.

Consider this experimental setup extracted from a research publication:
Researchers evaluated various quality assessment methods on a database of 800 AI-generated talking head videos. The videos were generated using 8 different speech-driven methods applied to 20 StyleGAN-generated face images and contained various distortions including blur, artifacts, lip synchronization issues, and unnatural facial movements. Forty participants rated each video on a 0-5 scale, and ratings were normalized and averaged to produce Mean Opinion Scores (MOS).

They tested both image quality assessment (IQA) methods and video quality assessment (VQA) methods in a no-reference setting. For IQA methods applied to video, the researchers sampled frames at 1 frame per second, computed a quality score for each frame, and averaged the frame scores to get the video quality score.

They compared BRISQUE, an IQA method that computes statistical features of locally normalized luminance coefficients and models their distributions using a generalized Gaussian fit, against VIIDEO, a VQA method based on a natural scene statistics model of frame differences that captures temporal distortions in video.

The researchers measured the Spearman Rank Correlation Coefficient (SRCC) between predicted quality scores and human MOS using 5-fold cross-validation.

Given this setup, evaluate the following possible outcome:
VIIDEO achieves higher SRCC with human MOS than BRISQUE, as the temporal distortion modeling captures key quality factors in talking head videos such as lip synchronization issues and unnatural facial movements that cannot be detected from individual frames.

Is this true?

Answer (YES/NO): NO